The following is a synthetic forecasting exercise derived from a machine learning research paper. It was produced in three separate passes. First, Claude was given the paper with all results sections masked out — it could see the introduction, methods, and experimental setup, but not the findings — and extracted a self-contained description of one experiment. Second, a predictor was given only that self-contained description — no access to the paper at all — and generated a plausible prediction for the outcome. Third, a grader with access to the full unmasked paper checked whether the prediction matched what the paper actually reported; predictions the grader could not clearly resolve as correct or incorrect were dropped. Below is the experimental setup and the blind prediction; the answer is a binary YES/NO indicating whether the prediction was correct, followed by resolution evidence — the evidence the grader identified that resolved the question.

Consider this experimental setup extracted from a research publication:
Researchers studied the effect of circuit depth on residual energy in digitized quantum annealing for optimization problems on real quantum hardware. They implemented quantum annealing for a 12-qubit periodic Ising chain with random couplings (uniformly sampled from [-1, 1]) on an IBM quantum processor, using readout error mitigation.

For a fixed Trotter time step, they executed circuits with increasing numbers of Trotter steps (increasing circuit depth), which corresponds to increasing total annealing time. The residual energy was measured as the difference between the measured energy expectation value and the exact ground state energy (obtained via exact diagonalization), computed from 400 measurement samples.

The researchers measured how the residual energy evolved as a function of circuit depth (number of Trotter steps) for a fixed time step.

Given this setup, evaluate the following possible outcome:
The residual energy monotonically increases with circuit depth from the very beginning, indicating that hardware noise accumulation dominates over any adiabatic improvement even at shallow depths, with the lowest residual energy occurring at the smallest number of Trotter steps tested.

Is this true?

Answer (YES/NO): NO